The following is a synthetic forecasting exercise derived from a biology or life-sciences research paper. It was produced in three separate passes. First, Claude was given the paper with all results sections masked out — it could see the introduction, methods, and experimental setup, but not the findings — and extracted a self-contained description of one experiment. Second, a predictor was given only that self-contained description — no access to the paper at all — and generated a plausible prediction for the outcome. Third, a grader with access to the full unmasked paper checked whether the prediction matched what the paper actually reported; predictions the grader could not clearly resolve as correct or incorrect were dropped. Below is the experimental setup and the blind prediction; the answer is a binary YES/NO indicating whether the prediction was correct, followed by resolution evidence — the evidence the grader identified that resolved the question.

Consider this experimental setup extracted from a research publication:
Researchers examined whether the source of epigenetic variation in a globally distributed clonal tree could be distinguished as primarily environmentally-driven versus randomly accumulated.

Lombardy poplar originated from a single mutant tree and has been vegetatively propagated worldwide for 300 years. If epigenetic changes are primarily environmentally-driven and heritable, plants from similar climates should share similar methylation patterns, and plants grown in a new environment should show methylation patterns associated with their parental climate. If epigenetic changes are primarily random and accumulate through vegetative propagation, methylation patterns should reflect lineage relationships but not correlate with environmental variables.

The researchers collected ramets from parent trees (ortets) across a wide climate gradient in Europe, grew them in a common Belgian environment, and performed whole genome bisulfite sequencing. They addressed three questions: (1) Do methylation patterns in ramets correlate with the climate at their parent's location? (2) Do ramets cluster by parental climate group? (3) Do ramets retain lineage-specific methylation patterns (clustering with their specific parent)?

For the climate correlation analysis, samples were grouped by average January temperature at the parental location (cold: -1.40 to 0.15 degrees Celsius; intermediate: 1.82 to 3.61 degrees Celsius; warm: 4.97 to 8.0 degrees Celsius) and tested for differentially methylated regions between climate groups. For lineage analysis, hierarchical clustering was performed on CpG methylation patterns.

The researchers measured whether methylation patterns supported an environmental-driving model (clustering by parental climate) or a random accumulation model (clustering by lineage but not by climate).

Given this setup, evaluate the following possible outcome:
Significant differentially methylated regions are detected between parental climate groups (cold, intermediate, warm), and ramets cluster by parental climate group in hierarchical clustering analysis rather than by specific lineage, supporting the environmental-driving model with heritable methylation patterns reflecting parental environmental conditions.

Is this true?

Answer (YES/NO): NO